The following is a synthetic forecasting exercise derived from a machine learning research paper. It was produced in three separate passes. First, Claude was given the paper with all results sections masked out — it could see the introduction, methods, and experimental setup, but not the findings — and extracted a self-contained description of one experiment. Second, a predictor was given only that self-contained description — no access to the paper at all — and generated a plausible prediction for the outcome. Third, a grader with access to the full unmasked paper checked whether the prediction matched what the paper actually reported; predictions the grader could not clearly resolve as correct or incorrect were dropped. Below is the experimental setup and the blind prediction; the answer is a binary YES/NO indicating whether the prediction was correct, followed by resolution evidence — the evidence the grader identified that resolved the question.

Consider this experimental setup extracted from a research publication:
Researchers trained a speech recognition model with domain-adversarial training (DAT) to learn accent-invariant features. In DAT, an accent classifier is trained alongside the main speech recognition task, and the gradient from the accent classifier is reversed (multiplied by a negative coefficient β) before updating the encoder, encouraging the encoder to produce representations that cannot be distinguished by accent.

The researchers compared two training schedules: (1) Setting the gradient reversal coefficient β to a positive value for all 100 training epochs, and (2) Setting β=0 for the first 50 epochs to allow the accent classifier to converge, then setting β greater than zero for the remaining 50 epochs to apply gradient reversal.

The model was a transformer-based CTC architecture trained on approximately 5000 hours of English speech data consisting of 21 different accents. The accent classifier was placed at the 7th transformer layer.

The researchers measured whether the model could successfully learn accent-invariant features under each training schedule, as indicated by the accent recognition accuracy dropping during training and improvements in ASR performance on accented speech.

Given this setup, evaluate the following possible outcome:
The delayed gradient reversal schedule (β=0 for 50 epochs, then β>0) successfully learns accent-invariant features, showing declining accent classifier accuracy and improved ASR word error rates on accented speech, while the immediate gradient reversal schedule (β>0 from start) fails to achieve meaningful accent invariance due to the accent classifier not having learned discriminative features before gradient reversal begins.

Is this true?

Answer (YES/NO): NO